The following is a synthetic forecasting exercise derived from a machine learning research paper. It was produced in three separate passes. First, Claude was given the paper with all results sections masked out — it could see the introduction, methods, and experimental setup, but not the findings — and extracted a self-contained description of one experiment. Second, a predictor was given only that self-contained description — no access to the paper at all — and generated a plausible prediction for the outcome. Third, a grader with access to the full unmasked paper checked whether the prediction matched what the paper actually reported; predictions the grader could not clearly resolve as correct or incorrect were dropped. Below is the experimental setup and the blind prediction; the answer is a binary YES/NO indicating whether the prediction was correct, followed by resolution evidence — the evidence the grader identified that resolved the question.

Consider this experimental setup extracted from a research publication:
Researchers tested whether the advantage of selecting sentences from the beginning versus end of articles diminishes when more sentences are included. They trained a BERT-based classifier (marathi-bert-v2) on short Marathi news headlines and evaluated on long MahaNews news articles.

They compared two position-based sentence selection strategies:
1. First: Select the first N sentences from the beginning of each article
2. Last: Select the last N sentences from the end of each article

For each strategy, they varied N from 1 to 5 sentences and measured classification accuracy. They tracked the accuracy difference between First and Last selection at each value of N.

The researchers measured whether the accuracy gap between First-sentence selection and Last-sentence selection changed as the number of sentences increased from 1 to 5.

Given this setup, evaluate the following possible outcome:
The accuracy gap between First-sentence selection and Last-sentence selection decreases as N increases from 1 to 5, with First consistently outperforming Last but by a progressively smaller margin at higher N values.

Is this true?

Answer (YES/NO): NO